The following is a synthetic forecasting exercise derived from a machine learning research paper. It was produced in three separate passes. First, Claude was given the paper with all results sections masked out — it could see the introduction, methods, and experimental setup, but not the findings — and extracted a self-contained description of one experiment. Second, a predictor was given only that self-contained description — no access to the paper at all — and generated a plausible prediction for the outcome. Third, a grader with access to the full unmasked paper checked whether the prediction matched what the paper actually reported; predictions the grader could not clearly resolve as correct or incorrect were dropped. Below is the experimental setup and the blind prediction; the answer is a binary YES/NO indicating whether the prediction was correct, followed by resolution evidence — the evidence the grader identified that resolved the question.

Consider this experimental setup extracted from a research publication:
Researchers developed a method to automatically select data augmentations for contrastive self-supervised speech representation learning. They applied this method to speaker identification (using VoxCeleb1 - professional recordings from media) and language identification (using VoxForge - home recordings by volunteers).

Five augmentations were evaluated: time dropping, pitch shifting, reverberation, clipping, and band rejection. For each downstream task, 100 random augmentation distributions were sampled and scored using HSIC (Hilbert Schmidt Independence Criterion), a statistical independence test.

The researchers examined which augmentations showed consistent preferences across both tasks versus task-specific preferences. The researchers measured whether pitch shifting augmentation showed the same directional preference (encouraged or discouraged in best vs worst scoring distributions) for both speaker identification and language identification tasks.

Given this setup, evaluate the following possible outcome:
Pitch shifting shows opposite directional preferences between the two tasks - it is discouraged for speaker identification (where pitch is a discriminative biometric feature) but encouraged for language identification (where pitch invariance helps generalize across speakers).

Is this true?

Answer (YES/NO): NO